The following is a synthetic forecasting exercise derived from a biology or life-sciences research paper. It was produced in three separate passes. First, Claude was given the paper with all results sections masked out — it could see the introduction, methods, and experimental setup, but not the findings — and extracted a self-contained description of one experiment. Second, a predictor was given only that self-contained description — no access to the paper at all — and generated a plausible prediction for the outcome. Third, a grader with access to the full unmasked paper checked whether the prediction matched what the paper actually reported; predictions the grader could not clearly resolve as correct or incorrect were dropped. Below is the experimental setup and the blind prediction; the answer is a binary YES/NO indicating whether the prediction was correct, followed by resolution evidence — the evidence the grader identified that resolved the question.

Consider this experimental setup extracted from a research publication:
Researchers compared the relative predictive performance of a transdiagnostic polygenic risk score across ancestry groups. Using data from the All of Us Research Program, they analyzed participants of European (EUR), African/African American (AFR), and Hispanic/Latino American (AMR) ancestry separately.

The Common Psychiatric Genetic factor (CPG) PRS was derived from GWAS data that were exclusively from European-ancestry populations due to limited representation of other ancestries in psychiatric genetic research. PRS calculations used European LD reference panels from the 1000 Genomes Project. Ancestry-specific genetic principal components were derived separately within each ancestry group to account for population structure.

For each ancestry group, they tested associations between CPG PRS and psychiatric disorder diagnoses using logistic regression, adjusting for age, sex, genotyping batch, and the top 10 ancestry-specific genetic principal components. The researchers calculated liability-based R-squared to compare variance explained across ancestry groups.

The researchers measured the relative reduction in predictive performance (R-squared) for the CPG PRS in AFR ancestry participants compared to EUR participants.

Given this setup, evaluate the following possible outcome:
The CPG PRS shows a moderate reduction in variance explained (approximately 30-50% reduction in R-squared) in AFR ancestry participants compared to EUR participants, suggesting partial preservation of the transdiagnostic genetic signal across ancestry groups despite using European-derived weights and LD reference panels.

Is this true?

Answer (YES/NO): NO